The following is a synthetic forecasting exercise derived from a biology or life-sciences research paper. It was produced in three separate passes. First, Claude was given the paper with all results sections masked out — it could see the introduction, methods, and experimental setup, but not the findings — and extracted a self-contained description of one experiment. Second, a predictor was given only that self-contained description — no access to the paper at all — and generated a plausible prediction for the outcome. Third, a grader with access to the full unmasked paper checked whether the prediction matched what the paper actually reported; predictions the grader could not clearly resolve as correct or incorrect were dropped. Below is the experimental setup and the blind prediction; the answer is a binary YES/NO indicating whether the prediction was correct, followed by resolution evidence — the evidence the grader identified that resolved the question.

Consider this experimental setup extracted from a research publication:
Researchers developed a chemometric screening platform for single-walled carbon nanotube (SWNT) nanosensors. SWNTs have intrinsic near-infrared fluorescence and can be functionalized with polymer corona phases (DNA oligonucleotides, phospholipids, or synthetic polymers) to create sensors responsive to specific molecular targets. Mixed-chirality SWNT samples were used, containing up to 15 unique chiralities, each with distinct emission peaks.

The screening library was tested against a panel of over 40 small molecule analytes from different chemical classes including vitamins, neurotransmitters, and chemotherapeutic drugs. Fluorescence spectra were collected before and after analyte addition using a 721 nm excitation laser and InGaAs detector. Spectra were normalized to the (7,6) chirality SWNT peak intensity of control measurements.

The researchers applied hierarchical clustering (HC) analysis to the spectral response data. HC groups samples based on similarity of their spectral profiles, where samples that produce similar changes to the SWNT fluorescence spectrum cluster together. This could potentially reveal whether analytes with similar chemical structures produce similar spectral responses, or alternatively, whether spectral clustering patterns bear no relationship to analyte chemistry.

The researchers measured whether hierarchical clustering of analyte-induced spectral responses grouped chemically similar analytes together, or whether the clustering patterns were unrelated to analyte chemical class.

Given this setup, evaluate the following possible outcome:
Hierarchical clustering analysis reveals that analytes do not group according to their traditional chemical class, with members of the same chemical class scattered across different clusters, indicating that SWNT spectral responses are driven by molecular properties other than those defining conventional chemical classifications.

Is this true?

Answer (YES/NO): YES